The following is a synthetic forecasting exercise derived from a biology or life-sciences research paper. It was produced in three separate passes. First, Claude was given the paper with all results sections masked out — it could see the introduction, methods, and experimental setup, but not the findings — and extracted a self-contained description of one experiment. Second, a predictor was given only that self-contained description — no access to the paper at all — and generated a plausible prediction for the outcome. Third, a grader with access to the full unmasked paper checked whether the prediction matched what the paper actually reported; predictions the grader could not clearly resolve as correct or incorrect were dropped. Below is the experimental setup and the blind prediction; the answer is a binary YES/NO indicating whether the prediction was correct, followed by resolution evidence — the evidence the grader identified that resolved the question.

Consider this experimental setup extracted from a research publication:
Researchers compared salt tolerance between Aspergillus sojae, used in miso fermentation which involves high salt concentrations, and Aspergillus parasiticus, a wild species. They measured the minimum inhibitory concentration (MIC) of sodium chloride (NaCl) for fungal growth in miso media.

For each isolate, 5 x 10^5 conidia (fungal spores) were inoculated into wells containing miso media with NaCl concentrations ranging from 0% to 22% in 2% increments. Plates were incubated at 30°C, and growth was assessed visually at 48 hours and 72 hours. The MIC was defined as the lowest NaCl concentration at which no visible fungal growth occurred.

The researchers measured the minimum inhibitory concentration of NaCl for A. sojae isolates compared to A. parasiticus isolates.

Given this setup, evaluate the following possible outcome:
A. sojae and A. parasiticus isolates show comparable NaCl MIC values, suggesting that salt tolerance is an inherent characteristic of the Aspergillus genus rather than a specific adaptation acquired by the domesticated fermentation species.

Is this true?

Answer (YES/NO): YES